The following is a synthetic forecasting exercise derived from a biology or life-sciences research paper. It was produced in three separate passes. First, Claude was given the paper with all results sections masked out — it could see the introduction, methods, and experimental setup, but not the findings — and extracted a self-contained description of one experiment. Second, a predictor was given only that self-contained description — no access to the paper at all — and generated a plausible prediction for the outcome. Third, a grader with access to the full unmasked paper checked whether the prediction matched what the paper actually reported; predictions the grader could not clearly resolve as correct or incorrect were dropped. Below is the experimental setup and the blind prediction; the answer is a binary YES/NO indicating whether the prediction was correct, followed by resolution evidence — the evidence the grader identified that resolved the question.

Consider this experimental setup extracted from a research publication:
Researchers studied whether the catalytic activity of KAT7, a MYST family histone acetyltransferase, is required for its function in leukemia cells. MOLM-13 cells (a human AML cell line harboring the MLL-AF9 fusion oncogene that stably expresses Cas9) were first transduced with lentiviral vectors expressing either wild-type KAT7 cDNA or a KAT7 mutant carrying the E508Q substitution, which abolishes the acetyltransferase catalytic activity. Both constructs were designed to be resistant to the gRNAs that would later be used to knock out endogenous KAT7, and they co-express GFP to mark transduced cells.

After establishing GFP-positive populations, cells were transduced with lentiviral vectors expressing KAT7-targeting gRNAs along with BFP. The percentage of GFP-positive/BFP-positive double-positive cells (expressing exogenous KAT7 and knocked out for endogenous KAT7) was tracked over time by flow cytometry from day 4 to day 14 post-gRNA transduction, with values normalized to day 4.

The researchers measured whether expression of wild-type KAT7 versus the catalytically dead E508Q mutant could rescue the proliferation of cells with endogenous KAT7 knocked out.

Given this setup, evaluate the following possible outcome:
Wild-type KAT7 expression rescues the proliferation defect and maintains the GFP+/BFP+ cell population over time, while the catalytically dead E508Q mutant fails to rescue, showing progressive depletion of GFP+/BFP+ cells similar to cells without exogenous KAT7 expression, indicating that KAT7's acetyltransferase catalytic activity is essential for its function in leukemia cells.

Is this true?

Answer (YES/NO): YES